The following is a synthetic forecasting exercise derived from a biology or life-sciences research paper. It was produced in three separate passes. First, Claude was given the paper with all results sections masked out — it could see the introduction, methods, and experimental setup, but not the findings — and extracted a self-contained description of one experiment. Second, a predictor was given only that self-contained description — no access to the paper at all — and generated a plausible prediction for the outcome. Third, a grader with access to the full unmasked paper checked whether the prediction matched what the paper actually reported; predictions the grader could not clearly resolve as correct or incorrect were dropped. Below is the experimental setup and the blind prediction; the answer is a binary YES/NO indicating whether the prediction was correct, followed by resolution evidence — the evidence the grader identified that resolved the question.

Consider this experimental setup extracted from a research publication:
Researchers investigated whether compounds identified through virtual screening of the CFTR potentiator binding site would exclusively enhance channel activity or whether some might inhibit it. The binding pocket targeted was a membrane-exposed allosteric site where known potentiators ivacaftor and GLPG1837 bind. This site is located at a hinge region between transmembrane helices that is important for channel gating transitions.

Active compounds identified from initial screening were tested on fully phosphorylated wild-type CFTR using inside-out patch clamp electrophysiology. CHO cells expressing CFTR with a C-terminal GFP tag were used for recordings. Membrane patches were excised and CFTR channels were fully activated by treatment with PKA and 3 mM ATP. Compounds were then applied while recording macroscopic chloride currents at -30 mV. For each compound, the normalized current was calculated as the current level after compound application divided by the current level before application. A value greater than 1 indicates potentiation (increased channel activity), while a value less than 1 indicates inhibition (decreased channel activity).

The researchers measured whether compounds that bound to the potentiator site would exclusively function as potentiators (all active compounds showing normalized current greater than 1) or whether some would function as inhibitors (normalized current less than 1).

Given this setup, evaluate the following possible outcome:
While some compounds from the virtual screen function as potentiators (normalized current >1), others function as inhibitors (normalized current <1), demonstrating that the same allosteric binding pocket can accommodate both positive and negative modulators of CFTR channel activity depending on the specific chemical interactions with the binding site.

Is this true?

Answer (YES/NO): YES